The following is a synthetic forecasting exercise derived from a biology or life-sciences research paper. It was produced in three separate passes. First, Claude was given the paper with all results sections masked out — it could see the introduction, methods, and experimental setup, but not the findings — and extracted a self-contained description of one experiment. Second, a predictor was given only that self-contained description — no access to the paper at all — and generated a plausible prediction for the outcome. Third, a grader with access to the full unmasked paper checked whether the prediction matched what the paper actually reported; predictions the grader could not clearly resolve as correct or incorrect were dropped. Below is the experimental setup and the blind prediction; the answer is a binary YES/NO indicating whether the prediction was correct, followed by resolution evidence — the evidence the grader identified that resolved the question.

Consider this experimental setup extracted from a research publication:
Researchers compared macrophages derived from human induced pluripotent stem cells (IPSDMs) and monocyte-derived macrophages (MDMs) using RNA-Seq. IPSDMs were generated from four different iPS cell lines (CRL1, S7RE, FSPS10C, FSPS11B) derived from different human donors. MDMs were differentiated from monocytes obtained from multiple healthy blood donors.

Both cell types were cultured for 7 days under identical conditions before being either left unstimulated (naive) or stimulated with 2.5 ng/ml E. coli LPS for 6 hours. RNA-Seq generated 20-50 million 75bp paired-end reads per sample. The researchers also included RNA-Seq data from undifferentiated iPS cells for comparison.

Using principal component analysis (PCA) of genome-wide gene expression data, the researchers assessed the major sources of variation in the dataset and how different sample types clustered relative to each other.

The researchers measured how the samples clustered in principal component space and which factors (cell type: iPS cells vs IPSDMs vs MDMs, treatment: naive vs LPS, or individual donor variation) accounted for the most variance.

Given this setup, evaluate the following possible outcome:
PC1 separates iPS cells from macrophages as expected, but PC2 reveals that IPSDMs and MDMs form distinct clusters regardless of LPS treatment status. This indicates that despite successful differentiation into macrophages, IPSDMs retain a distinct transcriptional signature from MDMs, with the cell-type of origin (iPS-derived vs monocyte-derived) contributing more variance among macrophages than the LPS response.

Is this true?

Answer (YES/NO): NO